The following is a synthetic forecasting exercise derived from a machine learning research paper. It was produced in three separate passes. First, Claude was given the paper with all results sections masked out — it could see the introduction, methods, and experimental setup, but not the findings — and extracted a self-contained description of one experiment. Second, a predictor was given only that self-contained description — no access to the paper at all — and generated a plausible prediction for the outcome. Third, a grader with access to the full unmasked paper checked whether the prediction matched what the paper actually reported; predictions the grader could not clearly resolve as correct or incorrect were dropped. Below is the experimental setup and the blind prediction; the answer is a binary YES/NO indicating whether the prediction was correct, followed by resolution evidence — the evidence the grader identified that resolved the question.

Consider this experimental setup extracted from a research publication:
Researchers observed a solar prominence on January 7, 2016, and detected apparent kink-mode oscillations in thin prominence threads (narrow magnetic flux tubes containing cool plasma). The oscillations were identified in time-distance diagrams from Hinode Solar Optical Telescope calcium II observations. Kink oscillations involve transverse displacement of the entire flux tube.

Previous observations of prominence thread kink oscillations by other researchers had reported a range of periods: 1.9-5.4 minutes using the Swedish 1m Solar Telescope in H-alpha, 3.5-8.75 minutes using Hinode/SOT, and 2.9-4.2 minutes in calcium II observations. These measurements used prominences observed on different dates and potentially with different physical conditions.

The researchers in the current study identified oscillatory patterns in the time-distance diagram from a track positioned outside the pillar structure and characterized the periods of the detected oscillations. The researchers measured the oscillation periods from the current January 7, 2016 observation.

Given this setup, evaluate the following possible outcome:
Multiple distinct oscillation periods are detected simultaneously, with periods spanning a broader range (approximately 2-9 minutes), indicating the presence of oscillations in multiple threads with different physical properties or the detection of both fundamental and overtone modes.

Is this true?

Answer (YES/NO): NO